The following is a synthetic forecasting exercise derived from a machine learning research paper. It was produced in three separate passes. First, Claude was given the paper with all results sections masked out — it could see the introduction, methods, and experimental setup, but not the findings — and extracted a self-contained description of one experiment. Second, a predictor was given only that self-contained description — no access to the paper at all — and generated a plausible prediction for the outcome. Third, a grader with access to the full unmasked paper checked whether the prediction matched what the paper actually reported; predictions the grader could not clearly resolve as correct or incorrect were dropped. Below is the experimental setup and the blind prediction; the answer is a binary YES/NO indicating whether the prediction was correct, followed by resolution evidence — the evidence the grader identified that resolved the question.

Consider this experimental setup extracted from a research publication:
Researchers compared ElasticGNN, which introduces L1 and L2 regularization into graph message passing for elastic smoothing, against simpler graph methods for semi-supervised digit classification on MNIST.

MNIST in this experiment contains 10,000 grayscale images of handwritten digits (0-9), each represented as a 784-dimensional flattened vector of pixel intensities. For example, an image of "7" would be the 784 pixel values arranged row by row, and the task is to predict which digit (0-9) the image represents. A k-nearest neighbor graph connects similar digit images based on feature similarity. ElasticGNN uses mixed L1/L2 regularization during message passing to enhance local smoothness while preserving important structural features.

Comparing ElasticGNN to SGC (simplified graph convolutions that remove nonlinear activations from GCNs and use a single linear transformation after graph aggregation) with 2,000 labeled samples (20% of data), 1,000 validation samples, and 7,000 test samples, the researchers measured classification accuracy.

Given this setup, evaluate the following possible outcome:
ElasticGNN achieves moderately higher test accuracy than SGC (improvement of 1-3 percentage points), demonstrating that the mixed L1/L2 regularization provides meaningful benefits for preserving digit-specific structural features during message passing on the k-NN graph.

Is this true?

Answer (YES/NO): YES